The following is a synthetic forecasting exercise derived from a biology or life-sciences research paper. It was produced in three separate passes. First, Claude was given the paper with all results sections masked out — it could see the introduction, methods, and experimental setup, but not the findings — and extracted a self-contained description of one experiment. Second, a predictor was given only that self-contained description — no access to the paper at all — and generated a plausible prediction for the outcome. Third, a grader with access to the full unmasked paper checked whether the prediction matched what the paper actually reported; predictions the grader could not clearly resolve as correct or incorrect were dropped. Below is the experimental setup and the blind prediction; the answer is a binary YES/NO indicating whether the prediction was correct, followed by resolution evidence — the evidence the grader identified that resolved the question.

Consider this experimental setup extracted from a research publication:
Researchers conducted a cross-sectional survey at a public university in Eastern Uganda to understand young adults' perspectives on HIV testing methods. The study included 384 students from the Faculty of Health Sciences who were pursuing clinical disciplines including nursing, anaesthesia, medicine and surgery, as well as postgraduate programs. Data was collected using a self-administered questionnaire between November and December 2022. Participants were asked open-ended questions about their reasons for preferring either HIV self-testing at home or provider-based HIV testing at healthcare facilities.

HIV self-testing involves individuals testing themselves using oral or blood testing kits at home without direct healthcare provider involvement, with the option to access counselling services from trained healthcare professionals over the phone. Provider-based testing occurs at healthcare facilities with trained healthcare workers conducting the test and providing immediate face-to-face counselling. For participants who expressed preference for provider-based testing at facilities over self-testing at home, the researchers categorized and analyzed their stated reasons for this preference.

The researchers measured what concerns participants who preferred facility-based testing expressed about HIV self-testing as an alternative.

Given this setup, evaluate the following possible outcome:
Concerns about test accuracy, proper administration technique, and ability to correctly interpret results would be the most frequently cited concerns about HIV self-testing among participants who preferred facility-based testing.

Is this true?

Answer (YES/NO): YES